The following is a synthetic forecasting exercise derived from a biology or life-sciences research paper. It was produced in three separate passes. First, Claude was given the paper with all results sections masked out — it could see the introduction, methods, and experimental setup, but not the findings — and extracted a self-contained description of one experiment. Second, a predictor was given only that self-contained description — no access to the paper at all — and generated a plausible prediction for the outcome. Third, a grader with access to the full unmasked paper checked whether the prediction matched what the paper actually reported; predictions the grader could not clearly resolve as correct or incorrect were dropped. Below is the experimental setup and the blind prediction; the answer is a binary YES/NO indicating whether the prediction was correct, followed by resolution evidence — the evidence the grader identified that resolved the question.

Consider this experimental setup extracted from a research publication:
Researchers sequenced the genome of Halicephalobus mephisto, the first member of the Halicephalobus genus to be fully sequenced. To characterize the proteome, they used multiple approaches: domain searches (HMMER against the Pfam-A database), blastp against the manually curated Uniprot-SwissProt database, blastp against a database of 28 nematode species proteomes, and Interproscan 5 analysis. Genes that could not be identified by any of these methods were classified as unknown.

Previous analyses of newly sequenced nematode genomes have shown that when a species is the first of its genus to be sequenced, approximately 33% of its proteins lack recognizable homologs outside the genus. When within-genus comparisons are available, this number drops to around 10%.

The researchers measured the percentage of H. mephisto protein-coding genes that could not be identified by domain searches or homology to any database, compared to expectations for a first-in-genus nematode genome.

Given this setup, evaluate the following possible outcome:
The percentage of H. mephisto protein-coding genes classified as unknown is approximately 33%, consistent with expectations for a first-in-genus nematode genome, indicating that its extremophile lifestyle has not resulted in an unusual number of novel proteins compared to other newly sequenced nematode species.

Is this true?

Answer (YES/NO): YES